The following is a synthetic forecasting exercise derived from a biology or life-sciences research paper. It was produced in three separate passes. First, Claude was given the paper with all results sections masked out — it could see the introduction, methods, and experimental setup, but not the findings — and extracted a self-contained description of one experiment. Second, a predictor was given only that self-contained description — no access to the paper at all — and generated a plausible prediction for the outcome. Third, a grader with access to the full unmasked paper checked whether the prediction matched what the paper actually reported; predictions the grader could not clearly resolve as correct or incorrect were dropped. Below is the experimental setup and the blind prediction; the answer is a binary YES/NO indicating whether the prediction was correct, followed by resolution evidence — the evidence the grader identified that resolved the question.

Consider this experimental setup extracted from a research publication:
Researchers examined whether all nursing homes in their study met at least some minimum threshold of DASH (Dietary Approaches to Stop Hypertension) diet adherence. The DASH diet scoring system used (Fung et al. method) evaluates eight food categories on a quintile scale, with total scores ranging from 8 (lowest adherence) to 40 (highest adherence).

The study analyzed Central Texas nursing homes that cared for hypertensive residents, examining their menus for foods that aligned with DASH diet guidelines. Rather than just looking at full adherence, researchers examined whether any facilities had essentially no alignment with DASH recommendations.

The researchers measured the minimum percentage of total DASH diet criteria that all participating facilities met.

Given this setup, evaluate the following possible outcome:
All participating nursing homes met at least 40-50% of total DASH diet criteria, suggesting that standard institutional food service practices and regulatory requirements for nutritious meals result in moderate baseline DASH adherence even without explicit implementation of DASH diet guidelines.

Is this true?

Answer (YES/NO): NO